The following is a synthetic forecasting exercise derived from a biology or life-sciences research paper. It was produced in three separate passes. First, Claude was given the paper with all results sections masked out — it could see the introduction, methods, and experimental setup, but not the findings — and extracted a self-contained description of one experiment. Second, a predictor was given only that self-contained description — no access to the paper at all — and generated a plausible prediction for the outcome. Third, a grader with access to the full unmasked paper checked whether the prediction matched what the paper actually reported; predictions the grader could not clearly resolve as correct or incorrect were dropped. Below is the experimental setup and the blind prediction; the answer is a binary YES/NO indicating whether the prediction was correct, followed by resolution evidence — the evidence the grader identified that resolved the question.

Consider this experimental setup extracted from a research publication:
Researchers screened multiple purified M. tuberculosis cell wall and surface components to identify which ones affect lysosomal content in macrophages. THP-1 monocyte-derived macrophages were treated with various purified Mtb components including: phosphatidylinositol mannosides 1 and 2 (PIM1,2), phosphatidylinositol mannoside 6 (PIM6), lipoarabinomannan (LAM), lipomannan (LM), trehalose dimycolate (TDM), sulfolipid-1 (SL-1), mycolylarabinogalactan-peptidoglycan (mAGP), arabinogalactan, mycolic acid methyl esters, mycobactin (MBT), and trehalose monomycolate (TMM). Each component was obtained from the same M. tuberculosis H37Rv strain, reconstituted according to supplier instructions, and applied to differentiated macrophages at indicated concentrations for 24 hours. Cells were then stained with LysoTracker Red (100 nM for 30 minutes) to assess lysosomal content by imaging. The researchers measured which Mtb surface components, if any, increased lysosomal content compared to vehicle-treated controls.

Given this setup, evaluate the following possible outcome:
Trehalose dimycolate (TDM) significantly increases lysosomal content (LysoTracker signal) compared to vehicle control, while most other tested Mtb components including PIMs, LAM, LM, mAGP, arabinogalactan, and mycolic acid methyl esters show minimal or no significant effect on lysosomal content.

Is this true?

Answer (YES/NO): NO